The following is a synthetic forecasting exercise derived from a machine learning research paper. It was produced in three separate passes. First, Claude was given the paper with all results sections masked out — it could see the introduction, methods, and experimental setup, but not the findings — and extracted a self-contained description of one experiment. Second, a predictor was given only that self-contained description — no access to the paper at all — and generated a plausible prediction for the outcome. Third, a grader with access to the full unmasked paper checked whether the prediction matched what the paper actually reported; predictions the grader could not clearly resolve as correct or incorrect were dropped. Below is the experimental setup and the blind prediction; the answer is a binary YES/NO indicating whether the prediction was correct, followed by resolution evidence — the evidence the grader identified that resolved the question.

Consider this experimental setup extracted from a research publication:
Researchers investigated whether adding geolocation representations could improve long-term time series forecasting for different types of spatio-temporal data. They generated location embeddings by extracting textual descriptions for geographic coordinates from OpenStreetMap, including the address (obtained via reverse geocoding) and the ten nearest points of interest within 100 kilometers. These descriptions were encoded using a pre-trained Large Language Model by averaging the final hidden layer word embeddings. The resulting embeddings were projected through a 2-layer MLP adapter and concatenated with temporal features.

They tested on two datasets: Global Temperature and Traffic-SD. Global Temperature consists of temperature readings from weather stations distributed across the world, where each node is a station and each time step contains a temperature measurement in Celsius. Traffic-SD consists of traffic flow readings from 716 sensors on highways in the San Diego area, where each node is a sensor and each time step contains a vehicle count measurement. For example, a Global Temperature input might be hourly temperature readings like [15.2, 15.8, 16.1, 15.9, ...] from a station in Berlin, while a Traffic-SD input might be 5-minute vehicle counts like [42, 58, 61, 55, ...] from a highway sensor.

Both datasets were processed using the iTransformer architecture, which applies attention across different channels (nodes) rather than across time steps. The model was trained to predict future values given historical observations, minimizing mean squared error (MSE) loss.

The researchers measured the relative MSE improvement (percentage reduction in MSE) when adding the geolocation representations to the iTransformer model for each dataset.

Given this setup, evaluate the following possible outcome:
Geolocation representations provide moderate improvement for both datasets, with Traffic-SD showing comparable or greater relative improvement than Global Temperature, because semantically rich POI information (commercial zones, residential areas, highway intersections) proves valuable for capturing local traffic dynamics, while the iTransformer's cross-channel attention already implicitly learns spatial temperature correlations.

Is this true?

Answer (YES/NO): YES